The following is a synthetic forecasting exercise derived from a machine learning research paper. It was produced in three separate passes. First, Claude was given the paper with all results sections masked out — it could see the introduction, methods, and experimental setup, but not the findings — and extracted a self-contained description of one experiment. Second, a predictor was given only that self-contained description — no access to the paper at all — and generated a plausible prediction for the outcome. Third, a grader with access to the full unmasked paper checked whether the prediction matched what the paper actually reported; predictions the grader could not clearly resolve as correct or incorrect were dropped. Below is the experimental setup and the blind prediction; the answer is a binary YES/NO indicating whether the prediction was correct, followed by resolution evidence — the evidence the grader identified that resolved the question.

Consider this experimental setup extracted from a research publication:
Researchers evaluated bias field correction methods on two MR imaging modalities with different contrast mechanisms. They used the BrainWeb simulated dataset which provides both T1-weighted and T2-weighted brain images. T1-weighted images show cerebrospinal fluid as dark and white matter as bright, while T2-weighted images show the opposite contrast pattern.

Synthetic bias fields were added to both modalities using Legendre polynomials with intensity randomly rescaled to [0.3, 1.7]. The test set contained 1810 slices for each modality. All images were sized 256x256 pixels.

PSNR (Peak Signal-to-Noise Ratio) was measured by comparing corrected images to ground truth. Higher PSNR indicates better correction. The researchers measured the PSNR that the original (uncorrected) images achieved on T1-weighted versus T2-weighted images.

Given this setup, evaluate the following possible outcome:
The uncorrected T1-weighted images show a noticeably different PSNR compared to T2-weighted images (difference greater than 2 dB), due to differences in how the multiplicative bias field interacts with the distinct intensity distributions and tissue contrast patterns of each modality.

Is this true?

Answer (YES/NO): YES